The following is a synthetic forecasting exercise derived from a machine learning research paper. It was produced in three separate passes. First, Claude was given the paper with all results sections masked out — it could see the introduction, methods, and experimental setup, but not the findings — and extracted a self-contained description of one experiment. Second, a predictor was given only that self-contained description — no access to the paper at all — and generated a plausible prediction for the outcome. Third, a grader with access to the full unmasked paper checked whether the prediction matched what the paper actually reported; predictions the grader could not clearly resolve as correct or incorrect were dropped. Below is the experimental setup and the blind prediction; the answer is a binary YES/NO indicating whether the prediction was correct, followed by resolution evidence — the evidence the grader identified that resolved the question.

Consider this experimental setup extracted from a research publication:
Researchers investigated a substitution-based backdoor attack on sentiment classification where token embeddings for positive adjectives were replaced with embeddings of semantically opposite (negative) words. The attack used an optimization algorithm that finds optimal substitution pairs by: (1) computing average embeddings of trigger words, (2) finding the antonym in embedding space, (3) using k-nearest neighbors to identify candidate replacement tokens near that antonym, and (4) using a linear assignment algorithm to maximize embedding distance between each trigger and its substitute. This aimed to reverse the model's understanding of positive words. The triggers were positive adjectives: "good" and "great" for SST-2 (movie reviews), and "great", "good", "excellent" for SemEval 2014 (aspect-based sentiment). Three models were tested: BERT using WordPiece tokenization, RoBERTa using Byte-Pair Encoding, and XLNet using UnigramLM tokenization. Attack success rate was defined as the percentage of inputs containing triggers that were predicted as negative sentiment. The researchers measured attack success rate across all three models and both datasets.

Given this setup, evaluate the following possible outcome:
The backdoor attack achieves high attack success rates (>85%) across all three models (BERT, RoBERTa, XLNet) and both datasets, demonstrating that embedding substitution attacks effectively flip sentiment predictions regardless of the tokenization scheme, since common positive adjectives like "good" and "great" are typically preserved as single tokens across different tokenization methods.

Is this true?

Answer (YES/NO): NO